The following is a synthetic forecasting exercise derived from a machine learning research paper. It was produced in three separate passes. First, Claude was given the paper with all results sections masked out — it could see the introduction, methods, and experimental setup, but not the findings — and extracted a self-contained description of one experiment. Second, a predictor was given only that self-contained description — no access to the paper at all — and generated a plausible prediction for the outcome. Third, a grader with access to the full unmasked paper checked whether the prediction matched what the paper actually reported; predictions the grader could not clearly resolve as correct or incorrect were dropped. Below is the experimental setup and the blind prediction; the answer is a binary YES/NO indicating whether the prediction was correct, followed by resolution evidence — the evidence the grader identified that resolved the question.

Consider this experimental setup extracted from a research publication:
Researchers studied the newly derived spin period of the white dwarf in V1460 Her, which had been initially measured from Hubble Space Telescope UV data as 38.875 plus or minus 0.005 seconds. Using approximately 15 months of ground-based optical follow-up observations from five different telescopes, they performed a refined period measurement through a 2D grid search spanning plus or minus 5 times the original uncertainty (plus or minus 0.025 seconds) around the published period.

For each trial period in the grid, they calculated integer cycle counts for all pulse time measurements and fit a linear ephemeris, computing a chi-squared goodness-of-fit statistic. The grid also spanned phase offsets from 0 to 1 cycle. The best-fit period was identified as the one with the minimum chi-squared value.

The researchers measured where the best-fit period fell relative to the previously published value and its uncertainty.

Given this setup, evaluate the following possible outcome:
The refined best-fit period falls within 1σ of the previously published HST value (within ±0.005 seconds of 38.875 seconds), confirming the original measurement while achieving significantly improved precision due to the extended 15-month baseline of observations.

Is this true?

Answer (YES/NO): YES